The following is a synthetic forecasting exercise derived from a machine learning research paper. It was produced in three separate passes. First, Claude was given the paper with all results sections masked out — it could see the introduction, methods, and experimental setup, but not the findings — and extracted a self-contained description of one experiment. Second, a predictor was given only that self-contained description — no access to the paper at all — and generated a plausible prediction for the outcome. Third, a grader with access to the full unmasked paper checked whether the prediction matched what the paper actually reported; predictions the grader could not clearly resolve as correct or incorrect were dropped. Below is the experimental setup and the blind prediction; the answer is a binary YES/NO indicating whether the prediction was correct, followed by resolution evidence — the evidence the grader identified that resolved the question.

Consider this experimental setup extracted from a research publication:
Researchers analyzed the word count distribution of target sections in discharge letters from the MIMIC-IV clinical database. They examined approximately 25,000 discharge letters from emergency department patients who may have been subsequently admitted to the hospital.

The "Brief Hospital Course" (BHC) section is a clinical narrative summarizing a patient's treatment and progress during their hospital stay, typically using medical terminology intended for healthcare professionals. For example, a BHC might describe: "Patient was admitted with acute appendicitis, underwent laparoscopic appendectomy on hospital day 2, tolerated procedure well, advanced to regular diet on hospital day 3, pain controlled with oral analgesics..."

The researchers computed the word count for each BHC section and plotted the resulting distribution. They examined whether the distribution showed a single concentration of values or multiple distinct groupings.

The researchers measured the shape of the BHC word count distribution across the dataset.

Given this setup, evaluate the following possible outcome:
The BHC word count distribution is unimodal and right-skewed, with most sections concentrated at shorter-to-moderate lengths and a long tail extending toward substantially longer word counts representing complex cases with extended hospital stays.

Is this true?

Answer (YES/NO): NO